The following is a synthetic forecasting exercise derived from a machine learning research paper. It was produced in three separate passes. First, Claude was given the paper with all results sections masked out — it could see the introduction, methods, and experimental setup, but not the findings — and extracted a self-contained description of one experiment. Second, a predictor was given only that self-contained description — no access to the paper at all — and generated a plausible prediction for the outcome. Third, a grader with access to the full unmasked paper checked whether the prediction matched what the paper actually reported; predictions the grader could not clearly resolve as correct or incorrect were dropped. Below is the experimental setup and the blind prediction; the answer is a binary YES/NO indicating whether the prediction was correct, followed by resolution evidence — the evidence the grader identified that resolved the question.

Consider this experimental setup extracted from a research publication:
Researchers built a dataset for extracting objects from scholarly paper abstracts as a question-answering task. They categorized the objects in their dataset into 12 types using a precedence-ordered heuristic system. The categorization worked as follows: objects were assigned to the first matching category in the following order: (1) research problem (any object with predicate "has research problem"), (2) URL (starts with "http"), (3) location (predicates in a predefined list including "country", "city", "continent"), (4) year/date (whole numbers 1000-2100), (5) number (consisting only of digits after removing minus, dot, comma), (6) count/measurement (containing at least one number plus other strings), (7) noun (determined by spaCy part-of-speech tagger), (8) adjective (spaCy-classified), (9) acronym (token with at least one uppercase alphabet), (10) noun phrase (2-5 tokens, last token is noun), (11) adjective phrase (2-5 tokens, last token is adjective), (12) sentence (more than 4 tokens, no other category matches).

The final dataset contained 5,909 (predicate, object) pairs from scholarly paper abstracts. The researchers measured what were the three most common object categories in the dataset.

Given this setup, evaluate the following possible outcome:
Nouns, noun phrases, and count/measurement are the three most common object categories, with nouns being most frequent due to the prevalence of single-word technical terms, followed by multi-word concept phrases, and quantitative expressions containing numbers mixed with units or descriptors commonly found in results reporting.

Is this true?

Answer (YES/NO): NO